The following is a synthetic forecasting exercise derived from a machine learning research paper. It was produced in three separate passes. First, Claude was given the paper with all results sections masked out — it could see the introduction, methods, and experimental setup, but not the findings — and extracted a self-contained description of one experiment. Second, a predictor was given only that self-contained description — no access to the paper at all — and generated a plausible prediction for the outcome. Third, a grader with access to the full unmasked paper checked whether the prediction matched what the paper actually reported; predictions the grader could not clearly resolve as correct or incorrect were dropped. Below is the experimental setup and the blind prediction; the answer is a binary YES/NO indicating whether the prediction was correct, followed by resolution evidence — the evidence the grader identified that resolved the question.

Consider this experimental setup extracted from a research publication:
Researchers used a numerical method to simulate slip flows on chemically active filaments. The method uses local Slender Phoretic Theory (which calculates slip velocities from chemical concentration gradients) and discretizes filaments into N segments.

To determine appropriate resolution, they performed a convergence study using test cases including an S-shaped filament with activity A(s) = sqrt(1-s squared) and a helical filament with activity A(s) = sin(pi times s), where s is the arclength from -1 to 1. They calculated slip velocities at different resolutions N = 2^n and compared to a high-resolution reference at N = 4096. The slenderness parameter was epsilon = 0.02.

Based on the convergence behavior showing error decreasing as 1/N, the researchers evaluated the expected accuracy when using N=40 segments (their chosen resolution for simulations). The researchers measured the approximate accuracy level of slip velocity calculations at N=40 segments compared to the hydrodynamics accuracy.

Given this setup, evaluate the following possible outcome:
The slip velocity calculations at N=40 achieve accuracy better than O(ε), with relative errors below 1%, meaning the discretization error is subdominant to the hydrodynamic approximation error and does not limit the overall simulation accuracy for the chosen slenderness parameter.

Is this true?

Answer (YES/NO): NO